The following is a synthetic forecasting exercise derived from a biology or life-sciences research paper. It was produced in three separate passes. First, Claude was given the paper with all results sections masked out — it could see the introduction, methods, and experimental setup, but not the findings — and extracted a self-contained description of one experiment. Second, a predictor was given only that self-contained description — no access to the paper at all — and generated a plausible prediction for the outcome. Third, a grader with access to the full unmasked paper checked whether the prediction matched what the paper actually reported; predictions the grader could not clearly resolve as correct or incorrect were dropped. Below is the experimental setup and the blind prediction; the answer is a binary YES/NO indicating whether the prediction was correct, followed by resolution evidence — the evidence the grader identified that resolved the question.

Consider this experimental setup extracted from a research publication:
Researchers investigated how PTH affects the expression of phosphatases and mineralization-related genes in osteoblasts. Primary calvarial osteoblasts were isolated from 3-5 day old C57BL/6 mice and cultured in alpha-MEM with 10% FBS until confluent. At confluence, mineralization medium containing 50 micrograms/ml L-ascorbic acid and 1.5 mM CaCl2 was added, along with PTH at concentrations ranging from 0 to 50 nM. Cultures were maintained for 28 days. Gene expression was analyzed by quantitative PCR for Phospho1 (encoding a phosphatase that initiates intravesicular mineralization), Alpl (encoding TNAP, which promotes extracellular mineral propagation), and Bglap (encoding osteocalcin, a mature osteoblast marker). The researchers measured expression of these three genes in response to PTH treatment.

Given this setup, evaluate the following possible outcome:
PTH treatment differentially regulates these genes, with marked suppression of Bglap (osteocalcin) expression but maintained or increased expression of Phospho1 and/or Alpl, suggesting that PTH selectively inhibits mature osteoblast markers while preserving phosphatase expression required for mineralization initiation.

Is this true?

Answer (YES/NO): NO